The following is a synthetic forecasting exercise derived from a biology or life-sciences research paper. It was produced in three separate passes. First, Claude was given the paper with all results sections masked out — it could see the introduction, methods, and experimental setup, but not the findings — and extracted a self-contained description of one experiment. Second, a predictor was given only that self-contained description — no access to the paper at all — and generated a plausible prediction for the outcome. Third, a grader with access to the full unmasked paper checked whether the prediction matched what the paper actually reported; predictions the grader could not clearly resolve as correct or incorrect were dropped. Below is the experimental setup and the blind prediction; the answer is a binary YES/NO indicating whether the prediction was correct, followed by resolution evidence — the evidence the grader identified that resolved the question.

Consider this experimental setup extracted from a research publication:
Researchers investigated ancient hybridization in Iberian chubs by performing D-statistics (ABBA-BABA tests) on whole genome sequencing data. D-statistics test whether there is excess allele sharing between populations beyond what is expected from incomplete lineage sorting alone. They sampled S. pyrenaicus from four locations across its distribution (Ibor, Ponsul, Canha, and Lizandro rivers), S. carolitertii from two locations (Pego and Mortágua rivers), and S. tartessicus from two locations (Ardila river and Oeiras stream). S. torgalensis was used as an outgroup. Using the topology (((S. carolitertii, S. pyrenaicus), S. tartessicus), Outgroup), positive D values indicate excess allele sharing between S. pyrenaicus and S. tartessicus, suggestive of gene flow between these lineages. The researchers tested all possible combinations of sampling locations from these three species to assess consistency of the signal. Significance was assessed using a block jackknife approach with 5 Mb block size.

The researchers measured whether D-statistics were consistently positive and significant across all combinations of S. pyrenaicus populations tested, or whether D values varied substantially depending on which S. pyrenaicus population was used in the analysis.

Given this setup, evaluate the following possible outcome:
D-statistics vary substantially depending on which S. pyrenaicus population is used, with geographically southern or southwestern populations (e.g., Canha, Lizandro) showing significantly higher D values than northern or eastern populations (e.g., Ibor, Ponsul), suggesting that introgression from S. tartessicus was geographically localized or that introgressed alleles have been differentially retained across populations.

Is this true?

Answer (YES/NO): NO